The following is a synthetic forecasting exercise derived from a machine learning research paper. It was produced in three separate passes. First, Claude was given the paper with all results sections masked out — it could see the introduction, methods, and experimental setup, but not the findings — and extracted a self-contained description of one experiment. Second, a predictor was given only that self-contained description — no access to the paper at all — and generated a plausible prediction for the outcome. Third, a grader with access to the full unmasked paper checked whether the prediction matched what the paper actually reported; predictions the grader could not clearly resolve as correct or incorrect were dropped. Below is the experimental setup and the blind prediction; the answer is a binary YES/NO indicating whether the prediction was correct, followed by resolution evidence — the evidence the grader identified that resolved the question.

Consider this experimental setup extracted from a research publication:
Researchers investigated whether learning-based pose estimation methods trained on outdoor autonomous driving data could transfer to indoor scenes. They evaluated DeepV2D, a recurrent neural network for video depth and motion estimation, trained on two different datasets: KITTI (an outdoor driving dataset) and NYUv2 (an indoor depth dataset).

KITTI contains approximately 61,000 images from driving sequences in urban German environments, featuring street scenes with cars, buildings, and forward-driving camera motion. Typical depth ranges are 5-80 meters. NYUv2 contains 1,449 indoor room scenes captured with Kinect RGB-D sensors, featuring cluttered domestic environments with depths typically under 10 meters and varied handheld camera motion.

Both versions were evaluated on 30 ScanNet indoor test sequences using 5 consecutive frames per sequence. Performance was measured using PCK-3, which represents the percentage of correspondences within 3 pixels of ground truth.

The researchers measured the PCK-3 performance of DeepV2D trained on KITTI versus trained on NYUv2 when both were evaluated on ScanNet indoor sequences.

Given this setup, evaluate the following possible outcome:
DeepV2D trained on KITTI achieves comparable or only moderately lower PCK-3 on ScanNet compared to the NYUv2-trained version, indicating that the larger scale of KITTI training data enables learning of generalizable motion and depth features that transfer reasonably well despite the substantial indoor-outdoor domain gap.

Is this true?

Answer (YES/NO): NO